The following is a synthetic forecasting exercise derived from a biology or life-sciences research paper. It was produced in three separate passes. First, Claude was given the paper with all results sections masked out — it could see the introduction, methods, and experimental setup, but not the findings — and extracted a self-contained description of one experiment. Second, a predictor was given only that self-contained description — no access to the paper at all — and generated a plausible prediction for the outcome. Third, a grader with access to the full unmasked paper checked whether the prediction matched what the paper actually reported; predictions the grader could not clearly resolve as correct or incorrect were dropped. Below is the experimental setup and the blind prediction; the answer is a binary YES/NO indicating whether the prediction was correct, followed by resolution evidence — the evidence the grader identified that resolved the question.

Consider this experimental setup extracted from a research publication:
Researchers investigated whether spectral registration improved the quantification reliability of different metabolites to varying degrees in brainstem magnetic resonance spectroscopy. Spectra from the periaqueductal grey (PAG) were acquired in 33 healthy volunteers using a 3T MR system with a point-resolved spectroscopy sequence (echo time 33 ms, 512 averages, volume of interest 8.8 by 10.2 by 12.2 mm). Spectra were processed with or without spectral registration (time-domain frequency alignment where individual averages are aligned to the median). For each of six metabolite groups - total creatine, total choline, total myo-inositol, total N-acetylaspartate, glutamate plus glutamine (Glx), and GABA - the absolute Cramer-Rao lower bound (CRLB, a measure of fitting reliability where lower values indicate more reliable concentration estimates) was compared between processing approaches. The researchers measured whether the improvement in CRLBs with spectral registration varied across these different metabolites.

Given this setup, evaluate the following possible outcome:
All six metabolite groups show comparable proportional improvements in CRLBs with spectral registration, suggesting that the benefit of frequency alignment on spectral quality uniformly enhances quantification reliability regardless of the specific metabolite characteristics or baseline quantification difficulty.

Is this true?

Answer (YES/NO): NO